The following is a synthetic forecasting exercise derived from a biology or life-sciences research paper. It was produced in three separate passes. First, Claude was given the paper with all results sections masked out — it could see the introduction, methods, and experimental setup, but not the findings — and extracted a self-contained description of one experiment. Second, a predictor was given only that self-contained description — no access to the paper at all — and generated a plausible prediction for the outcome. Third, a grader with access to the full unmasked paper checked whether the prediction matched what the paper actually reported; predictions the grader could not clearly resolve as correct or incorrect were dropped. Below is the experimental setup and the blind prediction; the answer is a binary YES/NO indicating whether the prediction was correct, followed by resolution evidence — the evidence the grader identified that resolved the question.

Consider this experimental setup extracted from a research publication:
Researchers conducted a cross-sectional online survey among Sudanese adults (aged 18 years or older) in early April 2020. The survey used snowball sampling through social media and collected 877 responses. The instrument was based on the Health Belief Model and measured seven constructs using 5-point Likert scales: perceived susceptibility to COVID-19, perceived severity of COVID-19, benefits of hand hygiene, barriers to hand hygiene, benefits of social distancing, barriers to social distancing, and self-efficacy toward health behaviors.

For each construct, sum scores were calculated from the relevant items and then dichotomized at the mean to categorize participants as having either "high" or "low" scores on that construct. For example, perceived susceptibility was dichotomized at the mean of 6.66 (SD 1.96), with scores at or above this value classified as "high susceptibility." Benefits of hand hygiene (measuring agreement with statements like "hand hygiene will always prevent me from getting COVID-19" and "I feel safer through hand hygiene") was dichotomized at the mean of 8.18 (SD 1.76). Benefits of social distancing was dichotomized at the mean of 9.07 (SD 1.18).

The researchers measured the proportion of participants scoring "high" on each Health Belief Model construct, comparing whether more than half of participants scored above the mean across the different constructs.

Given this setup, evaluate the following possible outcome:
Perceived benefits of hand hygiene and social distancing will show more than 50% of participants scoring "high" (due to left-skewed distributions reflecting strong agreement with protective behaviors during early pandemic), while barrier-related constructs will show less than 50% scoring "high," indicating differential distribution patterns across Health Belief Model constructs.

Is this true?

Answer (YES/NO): NO